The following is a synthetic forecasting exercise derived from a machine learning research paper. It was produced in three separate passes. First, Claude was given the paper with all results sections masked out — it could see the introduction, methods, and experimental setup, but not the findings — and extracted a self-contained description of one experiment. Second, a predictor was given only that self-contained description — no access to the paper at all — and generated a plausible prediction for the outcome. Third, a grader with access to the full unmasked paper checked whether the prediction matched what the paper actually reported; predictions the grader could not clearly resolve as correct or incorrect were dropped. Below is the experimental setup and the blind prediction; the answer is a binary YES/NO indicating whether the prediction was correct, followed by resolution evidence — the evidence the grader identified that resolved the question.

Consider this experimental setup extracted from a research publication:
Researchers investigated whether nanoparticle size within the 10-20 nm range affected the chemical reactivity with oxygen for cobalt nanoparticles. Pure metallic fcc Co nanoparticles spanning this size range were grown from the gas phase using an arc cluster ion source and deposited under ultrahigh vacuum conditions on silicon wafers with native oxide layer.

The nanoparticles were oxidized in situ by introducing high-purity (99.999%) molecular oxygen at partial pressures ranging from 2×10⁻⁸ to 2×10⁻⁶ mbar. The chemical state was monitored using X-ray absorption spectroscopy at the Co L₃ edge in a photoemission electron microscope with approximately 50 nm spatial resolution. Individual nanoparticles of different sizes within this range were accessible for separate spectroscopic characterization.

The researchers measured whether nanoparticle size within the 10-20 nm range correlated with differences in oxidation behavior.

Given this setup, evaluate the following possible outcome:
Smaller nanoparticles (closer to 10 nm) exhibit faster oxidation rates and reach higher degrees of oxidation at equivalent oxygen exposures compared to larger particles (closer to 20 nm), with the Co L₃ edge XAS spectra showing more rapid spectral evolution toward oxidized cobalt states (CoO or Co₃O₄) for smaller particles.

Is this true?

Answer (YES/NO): NO